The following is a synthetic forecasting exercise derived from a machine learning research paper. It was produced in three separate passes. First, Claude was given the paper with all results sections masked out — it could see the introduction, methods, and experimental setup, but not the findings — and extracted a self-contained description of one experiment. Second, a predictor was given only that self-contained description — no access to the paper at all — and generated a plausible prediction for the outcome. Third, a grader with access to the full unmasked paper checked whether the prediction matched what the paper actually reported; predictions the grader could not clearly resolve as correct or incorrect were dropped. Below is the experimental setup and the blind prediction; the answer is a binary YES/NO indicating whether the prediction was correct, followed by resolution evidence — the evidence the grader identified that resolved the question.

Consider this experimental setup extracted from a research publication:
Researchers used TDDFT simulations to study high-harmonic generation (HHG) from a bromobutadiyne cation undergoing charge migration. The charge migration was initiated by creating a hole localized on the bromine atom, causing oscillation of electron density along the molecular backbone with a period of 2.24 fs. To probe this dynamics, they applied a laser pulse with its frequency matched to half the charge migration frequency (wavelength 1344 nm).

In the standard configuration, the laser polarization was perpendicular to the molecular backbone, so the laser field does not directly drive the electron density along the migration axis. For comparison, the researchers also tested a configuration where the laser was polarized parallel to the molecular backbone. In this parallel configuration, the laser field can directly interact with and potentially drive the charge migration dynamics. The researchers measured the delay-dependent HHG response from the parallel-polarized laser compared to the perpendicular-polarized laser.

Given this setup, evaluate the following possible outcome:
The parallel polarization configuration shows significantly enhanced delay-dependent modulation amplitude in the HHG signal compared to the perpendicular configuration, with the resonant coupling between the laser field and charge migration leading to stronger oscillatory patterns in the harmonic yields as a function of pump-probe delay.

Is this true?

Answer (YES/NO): NO